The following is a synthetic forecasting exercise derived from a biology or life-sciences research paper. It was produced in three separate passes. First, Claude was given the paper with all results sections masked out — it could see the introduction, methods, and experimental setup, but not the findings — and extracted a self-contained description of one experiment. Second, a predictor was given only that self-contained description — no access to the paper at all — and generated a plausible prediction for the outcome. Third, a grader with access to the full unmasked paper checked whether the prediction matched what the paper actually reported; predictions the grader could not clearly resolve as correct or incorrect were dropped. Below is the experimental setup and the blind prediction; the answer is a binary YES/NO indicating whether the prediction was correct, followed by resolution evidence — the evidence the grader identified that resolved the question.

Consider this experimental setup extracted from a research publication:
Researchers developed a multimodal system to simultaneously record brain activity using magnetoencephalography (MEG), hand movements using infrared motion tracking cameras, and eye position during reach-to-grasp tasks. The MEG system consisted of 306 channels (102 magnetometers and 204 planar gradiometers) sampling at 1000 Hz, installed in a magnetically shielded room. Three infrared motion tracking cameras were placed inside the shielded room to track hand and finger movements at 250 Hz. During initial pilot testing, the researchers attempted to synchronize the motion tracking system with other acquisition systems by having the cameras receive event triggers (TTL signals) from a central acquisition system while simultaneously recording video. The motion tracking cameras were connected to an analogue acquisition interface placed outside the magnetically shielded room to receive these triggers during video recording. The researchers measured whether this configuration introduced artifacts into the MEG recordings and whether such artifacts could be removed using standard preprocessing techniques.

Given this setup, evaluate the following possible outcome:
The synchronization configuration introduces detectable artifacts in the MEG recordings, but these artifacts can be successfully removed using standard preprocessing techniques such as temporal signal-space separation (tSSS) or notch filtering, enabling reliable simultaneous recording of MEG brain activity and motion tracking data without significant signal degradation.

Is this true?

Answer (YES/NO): NO